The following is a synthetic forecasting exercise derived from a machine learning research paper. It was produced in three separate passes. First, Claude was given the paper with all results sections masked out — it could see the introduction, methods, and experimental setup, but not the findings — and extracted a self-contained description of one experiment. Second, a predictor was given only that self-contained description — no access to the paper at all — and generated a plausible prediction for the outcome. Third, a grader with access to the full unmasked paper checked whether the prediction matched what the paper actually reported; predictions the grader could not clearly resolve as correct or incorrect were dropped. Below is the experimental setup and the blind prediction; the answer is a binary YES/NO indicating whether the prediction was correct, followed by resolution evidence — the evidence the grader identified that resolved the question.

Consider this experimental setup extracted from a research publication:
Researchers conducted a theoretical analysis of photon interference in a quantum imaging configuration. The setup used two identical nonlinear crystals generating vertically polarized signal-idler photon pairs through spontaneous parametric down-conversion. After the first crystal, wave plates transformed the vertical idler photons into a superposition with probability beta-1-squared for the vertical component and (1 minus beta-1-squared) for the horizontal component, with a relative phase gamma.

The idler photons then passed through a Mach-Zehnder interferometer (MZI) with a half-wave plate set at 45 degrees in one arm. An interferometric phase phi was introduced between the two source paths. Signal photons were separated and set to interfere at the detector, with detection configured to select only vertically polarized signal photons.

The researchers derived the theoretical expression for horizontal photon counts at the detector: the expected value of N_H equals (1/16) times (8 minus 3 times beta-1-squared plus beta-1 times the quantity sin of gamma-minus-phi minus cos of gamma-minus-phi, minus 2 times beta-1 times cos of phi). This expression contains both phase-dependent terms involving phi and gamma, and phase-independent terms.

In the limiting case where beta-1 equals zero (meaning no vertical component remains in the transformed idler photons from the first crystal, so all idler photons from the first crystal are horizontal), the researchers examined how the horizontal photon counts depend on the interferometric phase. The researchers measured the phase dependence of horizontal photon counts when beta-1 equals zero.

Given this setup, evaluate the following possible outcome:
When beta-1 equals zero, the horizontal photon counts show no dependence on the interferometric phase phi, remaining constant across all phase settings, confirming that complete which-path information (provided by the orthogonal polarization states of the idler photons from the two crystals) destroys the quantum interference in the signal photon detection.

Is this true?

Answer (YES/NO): YES